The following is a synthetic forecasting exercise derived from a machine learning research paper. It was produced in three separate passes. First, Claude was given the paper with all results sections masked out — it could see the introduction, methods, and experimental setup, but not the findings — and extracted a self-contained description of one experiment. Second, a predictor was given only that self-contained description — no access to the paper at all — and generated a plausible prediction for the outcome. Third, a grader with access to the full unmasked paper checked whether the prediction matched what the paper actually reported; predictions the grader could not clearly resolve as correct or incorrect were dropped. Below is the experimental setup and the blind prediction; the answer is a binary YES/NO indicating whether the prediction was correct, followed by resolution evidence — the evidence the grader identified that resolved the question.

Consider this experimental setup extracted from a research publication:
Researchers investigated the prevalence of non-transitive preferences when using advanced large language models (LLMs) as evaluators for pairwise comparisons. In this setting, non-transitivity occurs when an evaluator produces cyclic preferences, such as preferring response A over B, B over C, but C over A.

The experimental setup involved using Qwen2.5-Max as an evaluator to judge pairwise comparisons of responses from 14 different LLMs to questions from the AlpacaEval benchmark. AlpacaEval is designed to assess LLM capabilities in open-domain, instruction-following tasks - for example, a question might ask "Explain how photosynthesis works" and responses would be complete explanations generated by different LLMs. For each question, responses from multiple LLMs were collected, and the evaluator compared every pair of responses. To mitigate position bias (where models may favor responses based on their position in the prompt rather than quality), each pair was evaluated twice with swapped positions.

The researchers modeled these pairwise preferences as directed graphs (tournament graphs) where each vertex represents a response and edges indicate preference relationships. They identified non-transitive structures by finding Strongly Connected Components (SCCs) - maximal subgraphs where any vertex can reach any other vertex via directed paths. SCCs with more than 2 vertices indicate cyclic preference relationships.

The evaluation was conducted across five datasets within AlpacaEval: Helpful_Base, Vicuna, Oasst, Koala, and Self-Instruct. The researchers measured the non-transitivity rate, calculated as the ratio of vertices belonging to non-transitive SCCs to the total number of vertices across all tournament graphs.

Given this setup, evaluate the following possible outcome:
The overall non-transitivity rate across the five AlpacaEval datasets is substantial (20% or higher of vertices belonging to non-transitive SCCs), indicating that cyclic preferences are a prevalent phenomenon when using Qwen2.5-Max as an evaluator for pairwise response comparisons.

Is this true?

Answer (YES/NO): YES